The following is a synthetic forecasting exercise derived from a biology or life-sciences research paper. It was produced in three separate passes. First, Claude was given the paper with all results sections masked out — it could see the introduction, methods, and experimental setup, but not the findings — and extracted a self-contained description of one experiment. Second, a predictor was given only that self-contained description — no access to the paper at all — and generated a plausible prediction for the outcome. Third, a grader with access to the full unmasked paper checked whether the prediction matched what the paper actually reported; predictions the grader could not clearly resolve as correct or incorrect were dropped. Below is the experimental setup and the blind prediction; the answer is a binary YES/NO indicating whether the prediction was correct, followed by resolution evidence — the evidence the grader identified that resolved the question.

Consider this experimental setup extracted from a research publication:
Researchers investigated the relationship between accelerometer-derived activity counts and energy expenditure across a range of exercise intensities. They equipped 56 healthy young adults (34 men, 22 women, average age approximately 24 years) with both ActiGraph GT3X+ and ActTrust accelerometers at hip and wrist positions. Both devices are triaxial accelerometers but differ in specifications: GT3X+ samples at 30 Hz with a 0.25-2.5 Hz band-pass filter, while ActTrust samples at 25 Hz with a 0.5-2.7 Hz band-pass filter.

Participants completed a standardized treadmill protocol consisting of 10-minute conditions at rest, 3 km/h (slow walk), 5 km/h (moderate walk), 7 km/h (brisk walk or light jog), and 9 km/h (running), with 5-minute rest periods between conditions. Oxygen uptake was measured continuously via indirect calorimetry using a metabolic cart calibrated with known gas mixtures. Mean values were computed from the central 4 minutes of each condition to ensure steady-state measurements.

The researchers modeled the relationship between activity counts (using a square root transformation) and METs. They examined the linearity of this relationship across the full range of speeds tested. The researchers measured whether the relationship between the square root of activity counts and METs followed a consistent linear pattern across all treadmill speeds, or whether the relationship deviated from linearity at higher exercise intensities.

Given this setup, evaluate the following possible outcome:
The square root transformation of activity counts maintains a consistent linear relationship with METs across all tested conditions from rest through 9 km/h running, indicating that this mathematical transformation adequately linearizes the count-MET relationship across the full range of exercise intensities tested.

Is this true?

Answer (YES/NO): YES